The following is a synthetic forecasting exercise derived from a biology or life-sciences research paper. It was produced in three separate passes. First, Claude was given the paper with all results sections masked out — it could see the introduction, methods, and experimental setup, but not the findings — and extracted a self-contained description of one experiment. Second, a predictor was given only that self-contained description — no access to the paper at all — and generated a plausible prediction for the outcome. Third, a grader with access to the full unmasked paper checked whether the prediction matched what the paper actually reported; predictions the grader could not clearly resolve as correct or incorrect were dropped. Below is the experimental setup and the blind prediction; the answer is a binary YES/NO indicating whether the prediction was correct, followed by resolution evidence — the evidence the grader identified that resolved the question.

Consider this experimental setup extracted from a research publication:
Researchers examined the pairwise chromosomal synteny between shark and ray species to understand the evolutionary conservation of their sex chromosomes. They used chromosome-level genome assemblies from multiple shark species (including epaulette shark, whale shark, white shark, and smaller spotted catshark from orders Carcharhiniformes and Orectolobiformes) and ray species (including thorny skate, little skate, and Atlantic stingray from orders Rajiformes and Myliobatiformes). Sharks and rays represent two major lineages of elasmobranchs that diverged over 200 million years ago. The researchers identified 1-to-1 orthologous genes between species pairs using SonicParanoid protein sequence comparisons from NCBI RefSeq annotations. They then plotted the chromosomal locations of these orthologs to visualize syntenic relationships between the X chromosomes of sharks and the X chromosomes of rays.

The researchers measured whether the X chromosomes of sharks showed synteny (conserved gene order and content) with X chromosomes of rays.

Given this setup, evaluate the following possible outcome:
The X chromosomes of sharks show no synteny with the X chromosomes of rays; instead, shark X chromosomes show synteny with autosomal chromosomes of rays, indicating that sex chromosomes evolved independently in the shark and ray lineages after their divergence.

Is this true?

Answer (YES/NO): NO